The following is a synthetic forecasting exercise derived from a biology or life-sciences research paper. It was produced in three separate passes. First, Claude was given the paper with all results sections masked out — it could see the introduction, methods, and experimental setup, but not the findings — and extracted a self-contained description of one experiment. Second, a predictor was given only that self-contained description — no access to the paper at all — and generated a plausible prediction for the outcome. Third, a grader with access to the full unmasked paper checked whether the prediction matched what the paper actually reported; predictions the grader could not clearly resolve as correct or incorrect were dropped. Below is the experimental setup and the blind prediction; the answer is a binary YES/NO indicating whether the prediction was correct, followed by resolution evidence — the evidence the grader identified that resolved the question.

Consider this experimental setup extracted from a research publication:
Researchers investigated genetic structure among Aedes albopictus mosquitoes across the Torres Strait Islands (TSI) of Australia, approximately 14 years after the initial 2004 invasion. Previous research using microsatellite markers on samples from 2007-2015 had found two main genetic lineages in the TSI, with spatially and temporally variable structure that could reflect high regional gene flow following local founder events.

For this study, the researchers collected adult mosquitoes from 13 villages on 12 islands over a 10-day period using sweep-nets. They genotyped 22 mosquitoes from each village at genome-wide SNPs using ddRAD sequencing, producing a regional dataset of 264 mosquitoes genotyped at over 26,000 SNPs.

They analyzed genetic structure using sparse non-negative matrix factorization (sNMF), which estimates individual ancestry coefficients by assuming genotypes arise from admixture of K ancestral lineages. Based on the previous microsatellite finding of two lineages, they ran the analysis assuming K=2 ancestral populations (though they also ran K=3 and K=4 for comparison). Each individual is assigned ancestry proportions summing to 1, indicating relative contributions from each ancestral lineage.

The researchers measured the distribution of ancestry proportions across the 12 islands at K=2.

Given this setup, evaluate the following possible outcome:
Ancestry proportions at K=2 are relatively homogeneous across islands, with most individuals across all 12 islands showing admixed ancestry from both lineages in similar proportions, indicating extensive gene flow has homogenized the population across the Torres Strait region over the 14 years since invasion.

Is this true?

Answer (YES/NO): NO